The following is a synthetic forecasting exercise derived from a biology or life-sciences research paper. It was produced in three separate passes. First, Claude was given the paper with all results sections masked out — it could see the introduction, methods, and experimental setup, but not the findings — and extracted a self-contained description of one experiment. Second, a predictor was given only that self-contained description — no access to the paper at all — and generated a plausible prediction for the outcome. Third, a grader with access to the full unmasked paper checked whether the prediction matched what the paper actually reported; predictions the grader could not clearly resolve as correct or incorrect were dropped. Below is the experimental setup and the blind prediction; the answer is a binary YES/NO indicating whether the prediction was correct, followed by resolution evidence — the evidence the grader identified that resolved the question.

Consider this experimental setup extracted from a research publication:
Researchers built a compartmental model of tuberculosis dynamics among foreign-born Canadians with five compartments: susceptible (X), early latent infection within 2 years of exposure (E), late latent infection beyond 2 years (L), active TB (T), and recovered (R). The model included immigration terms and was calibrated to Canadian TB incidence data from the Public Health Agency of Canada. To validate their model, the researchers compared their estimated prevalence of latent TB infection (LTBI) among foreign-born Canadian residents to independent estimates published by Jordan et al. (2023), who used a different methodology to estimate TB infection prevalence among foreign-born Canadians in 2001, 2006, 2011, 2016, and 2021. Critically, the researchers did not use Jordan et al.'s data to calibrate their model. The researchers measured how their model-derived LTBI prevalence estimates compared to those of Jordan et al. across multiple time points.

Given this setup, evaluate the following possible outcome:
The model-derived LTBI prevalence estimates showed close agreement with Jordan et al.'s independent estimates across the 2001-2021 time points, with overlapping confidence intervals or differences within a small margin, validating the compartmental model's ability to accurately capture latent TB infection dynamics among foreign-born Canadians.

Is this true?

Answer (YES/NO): YES